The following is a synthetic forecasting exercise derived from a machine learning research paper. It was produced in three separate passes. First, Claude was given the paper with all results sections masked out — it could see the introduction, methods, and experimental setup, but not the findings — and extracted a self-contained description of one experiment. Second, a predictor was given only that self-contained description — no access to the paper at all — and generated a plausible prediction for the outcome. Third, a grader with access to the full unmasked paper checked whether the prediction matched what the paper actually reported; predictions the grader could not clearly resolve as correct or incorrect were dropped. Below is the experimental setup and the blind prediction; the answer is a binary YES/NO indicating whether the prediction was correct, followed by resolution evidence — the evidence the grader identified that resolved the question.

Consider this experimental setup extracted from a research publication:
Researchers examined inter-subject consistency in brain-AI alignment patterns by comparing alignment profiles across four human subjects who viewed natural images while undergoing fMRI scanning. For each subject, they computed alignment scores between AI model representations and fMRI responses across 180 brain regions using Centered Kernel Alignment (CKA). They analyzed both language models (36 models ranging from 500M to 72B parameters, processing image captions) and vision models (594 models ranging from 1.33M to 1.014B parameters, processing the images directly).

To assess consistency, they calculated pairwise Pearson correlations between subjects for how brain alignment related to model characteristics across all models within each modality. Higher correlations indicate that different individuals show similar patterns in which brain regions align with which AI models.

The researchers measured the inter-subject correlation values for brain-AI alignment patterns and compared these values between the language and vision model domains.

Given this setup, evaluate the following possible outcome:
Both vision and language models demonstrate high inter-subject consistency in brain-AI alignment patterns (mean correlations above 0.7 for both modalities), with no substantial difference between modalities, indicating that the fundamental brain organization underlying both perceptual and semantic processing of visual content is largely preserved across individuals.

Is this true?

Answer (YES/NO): YES